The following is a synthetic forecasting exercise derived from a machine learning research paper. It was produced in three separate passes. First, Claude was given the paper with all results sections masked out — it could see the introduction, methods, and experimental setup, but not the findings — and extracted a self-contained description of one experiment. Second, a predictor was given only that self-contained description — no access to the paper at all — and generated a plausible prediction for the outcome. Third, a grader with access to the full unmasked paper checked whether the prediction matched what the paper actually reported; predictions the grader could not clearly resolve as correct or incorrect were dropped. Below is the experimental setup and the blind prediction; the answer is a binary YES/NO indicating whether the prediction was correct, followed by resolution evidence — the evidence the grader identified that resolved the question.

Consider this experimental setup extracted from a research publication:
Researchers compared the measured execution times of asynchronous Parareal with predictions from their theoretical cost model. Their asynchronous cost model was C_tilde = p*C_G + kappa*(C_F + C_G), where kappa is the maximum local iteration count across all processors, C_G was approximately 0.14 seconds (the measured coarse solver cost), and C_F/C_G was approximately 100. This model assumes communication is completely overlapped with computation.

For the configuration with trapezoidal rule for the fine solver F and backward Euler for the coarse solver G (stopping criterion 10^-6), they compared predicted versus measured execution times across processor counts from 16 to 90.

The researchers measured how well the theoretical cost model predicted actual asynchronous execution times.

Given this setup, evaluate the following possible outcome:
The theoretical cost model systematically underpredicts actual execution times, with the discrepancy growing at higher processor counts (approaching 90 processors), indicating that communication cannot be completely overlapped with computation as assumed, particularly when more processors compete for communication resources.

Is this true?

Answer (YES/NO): NO